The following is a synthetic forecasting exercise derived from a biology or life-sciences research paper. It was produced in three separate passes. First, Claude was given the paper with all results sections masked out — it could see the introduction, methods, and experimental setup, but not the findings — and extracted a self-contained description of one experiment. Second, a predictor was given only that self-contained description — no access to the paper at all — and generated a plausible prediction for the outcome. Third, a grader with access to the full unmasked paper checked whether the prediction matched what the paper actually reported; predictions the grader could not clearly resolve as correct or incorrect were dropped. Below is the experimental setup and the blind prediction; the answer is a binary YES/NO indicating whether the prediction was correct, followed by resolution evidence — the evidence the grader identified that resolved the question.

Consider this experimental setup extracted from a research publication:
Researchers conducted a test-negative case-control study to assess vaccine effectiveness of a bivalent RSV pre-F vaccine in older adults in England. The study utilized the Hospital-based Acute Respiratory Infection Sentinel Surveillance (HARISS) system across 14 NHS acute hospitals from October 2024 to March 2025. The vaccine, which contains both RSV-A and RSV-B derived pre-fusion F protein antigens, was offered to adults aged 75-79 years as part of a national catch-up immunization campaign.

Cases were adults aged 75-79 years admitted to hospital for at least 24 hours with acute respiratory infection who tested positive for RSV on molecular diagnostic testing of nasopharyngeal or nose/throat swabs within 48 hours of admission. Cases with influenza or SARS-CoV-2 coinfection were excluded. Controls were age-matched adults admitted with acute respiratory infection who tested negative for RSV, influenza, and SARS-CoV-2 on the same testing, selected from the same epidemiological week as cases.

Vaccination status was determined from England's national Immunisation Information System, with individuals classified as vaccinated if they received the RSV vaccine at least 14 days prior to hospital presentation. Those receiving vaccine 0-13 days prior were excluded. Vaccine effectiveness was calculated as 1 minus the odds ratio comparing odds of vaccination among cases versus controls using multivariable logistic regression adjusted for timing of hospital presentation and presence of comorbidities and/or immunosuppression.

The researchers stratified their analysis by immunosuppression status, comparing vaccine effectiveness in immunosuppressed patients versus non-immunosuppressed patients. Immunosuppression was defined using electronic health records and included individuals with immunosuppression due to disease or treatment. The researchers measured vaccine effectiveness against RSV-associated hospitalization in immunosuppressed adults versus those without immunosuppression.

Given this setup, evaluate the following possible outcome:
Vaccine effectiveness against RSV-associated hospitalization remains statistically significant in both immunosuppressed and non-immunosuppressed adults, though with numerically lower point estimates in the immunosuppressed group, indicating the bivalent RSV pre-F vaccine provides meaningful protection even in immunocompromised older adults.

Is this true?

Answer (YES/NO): YES